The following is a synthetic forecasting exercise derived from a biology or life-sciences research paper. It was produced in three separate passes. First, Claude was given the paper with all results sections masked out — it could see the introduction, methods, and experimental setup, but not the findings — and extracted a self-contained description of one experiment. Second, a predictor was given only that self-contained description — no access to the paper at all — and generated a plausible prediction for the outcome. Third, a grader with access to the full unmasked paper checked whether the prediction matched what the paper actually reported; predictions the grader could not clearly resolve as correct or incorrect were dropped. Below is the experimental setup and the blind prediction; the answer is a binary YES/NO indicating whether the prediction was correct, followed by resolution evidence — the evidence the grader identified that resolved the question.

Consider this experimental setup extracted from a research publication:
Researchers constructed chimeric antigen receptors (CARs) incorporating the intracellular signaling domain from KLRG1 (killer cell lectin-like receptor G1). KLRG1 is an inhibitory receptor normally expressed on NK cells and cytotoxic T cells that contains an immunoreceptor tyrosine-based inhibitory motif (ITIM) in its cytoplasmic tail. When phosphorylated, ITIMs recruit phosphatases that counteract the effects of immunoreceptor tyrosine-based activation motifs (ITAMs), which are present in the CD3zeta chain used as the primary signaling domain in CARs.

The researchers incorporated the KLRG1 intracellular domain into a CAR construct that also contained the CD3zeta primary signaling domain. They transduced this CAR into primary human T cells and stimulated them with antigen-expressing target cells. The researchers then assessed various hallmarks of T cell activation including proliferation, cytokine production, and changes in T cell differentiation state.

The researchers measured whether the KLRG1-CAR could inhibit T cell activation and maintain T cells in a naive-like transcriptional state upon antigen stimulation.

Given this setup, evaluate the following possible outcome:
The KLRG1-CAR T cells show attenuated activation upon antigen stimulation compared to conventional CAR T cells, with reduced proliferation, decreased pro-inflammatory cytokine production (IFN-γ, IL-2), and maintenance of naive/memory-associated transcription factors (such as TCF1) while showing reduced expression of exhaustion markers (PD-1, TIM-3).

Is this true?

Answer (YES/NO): YES